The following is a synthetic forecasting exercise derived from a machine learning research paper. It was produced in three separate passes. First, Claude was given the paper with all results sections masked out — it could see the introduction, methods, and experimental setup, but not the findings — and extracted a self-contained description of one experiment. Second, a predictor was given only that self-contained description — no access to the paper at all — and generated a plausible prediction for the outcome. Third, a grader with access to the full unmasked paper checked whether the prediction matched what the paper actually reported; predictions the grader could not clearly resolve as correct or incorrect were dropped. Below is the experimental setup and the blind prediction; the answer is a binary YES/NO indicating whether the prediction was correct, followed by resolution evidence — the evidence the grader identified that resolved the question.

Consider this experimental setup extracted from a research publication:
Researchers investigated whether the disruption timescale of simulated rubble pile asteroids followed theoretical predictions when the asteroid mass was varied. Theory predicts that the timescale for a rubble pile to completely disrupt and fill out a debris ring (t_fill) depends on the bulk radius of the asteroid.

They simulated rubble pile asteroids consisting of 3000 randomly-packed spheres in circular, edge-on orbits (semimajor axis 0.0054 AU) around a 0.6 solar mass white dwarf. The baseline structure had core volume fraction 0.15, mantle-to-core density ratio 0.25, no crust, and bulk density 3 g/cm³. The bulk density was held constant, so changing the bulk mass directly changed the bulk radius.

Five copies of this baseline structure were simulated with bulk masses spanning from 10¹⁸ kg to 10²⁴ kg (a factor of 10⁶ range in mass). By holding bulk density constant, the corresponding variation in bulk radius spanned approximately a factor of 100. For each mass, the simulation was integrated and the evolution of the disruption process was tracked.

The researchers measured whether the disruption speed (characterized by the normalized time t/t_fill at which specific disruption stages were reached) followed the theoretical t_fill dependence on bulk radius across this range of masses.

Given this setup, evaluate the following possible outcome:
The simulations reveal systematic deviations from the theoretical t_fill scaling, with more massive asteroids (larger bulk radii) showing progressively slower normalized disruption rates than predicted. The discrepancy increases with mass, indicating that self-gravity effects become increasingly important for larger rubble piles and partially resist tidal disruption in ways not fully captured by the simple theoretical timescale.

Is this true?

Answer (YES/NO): NO